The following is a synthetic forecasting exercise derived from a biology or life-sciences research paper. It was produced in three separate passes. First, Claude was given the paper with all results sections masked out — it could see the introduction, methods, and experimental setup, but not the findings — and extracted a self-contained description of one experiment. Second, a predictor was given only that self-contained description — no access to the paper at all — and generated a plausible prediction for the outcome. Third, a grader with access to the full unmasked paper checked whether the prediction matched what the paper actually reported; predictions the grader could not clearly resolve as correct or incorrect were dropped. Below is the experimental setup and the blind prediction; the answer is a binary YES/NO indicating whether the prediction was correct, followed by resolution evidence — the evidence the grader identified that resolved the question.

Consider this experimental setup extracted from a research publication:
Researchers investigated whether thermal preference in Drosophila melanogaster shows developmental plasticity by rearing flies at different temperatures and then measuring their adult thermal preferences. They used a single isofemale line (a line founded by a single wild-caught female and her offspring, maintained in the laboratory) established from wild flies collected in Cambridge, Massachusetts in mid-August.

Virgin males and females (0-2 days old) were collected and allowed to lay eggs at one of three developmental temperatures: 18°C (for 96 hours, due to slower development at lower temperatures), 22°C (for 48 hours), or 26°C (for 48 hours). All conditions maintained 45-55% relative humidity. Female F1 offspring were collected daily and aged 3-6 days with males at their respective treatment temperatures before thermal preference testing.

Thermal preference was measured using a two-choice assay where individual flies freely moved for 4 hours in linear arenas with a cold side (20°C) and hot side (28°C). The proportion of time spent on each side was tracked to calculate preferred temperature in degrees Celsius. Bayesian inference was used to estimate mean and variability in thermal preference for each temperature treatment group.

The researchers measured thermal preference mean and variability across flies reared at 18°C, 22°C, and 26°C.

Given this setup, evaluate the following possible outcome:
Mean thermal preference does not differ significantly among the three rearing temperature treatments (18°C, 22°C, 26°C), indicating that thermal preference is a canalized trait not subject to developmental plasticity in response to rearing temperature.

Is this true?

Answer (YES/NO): NO